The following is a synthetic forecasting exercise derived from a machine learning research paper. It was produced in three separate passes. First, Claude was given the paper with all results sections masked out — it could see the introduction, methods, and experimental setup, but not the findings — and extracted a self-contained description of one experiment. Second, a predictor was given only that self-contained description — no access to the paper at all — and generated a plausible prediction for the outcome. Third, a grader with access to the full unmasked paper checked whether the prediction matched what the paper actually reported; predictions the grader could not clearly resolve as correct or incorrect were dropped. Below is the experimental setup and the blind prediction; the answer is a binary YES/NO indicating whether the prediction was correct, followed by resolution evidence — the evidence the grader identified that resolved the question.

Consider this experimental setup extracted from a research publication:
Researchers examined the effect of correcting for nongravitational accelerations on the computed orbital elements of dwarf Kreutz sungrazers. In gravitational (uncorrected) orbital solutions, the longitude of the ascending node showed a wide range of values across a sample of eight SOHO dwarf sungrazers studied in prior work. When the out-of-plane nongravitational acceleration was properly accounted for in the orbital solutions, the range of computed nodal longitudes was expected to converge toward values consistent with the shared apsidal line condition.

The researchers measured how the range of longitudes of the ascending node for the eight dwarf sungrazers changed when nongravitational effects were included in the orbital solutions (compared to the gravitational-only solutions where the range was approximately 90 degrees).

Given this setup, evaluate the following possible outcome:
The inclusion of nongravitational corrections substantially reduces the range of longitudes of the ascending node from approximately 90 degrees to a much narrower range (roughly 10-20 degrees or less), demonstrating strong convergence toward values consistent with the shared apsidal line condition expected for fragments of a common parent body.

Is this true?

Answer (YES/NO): YES